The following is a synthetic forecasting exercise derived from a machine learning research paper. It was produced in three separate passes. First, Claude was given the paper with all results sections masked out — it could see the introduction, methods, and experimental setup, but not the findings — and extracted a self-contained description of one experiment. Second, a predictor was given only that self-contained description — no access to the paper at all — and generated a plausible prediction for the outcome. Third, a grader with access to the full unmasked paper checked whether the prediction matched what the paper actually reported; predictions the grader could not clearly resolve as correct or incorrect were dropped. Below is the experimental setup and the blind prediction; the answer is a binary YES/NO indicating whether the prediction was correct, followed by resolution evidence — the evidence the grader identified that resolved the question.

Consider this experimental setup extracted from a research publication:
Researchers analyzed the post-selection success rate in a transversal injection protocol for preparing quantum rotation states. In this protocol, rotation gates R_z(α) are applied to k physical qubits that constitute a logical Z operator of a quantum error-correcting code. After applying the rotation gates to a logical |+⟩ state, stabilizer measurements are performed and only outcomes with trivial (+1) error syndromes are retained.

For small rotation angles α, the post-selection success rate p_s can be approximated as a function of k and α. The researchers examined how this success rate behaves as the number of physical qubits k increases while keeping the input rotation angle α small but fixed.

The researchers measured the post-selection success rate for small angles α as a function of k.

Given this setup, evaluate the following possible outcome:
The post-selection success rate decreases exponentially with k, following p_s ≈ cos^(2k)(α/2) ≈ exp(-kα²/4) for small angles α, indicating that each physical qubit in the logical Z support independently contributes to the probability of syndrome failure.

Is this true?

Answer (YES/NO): NO